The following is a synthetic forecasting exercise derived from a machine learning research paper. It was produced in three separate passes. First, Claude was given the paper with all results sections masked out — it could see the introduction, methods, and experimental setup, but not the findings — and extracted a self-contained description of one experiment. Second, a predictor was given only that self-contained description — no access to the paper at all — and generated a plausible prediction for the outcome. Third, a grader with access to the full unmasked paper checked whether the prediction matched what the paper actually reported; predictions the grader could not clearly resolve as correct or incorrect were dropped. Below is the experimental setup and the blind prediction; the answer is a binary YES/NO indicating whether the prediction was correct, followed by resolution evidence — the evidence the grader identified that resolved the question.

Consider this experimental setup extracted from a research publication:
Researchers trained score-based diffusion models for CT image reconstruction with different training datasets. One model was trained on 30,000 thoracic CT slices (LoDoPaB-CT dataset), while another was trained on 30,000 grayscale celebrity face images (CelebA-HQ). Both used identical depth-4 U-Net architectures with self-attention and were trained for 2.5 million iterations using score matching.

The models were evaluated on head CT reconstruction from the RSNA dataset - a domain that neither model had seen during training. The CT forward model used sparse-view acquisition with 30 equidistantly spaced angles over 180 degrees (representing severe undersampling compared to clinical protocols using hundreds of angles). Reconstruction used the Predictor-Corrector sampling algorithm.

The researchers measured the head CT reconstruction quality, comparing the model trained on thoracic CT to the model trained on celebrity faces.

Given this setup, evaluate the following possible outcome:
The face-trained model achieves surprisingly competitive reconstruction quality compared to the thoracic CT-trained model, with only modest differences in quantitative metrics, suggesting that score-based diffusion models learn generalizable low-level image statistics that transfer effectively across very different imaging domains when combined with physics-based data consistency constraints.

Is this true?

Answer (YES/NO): NO